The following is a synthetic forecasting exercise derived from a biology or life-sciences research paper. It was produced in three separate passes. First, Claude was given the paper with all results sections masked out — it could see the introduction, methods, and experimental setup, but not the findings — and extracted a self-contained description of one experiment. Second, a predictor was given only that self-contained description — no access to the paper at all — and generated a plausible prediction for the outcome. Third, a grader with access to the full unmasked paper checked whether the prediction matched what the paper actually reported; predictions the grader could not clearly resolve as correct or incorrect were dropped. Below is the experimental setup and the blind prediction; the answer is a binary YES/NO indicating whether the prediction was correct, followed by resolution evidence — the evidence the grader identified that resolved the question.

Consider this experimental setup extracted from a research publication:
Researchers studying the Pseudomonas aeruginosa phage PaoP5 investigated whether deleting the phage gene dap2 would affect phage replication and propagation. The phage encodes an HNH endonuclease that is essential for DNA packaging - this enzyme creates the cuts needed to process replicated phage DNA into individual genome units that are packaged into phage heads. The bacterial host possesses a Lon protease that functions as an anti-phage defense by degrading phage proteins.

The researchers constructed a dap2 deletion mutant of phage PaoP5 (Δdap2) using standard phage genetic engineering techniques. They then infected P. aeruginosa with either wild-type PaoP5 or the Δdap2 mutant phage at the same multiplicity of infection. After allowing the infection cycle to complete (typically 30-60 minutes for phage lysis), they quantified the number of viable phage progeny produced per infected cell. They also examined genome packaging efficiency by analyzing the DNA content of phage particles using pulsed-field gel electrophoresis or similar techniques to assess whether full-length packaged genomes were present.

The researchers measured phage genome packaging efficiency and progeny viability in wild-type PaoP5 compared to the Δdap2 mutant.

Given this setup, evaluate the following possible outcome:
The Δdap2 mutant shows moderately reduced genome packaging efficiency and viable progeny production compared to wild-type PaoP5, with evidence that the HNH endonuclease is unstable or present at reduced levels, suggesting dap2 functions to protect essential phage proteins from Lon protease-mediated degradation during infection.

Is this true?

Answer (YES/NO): NO